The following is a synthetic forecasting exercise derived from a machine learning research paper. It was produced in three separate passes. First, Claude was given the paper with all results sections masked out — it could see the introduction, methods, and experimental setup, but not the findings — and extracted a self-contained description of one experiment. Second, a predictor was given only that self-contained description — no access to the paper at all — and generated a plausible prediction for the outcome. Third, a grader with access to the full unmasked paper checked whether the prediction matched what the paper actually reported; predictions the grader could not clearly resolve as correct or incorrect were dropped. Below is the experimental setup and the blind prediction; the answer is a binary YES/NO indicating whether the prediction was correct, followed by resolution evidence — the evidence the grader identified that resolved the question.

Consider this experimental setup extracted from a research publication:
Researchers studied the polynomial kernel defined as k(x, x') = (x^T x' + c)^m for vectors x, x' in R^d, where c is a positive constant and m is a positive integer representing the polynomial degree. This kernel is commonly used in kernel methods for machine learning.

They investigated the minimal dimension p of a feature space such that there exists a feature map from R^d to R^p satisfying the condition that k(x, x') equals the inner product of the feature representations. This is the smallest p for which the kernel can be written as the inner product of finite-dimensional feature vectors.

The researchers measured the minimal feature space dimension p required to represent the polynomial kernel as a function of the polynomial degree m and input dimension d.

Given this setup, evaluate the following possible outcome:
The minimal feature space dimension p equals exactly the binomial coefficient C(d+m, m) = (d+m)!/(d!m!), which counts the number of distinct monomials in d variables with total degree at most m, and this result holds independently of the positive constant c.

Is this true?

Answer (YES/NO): NO